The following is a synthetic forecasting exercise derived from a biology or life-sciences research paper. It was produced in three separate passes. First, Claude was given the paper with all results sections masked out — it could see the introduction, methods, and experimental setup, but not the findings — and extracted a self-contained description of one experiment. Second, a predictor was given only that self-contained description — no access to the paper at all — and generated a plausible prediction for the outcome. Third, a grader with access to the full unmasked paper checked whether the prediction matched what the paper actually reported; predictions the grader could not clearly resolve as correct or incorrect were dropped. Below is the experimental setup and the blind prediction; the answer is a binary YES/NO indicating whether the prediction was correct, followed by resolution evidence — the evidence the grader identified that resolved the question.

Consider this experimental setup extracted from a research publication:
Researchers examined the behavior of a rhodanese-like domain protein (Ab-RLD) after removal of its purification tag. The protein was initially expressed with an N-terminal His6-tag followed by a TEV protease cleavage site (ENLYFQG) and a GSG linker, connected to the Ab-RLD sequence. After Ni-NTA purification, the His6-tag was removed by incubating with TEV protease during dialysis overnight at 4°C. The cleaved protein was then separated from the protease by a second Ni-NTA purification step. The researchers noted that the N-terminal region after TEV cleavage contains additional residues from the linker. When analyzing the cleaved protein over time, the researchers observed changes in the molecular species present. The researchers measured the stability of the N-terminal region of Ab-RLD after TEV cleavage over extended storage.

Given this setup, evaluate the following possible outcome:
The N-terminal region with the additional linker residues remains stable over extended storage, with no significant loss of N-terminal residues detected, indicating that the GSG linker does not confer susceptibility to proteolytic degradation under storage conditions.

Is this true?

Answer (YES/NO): NO